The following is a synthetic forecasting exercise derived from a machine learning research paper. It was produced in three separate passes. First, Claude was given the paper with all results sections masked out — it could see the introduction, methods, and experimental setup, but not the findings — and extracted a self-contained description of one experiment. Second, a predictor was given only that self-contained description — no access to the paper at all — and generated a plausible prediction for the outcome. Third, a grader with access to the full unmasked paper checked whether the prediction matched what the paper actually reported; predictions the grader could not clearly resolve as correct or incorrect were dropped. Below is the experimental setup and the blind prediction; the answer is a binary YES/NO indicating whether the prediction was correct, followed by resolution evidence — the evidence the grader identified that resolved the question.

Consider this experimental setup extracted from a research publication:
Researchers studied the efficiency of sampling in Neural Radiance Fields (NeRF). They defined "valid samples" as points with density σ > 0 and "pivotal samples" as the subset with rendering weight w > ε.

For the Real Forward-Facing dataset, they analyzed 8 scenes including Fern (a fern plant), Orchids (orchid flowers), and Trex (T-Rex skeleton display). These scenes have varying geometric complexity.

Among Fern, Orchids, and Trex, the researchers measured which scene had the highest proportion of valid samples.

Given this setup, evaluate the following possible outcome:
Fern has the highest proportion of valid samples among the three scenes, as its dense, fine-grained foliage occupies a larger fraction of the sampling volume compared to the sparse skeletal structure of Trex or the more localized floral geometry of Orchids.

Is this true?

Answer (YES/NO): YES